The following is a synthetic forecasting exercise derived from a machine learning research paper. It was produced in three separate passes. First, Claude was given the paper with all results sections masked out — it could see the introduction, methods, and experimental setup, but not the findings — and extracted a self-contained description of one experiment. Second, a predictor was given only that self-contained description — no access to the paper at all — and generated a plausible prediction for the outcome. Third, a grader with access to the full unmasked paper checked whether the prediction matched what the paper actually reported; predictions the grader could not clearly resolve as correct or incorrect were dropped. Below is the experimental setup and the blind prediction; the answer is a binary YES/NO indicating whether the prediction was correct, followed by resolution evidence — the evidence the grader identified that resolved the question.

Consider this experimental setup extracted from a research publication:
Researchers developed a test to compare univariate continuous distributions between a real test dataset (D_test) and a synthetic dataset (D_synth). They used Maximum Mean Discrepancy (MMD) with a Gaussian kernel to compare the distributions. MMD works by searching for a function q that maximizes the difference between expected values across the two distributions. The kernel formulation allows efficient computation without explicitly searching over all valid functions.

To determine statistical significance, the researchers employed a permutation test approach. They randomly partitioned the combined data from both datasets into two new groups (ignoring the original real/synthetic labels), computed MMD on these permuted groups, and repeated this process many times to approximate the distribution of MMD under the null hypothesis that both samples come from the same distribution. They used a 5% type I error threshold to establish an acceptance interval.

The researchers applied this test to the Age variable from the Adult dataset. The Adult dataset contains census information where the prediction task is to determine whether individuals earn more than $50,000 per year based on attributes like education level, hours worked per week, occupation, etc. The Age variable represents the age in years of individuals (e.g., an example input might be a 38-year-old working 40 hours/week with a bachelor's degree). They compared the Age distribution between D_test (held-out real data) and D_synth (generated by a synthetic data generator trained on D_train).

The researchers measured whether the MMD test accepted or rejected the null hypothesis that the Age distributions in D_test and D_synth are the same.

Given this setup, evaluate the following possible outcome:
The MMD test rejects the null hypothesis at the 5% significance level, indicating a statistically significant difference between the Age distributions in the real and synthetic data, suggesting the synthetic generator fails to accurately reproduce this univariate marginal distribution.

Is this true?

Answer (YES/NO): YES